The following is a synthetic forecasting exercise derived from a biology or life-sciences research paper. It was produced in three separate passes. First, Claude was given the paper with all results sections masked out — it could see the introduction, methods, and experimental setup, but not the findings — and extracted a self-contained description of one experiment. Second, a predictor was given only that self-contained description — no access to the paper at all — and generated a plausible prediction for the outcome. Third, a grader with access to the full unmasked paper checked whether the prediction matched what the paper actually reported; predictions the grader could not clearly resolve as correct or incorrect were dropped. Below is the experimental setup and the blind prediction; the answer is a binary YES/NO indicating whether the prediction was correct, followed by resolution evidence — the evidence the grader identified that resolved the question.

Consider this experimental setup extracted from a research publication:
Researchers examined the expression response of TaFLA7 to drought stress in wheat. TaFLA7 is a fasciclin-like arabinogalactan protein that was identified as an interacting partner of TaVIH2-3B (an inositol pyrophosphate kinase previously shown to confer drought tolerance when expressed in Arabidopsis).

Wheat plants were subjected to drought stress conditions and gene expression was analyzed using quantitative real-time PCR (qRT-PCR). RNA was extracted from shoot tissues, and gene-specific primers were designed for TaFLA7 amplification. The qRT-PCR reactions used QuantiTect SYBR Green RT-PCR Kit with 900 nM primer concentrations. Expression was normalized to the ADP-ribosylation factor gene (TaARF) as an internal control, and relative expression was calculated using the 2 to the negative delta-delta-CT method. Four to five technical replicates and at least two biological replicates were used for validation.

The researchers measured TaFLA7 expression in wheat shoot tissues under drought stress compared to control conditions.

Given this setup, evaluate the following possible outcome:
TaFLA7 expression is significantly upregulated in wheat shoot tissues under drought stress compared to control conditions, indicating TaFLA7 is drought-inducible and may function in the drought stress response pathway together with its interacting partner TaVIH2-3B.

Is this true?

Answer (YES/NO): YES